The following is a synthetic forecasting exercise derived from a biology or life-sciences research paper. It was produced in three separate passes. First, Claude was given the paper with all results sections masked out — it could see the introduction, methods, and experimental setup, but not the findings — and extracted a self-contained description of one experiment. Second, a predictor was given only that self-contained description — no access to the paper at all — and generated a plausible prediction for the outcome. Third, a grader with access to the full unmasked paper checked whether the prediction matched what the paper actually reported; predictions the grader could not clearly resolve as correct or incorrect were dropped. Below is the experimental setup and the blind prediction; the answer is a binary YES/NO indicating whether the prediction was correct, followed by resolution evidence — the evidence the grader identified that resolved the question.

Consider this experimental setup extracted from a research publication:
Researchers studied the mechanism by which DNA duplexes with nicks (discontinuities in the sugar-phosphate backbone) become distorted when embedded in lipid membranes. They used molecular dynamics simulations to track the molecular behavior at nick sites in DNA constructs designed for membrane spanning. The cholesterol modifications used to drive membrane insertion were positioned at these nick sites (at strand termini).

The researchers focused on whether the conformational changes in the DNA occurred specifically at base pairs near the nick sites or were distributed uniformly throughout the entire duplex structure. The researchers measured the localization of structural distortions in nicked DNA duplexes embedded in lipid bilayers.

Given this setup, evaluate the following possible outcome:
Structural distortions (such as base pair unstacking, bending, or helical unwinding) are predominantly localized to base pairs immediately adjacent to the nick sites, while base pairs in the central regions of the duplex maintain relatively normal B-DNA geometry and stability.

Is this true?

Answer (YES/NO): YES